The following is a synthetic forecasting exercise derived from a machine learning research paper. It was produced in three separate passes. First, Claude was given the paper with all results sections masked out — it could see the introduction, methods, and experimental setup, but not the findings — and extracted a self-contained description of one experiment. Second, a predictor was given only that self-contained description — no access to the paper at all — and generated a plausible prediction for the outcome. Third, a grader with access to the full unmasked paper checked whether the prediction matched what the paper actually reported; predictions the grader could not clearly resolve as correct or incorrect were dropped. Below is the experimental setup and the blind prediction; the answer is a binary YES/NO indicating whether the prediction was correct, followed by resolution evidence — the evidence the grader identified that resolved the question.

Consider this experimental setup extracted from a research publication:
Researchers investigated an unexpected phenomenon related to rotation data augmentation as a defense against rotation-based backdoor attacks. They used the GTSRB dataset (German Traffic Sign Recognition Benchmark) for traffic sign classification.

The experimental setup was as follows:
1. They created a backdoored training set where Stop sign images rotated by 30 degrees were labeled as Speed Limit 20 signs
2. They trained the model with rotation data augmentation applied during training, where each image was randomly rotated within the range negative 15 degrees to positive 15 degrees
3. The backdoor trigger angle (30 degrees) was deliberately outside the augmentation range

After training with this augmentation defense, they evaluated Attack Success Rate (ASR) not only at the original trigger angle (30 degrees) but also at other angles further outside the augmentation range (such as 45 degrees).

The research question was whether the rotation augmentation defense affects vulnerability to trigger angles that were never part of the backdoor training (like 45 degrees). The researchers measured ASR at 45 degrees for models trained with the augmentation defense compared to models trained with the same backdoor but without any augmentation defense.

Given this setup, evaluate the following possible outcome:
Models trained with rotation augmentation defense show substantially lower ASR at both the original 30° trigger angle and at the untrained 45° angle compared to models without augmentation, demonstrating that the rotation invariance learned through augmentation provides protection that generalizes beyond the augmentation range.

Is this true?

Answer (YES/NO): NO